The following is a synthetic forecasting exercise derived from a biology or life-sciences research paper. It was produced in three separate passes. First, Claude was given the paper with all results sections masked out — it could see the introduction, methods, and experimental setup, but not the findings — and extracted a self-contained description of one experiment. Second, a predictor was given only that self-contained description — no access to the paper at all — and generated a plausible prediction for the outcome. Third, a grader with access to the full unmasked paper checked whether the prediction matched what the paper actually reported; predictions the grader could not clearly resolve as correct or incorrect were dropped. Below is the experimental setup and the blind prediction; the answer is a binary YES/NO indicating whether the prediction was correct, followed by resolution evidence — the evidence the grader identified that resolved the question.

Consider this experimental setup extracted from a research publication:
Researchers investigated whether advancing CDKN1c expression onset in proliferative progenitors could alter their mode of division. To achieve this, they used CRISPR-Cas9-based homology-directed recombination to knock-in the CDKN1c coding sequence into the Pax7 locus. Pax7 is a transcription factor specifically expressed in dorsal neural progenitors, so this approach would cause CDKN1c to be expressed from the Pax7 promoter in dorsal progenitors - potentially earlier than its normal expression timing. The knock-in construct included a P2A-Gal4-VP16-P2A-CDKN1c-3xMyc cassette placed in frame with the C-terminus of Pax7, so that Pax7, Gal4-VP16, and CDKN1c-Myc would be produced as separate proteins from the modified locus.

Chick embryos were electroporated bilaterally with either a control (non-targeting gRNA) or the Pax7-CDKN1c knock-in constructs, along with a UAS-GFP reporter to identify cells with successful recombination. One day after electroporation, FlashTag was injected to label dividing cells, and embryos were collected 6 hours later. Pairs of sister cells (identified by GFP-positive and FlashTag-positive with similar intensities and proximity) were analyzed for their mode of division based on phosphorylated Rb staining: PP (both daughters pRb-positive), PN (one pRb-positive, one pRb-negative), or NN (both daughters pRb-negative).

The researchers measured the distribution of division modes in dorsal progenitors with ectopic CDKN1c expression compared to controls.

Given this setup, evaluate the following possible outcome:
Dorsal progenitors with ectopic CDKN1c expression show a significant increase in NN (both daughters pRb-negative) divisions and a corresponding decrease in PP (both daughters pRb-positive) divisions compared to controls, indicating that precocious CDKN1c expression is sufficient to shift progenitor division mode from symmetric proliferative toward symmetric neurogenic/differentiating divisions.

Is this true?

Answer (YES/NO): YES